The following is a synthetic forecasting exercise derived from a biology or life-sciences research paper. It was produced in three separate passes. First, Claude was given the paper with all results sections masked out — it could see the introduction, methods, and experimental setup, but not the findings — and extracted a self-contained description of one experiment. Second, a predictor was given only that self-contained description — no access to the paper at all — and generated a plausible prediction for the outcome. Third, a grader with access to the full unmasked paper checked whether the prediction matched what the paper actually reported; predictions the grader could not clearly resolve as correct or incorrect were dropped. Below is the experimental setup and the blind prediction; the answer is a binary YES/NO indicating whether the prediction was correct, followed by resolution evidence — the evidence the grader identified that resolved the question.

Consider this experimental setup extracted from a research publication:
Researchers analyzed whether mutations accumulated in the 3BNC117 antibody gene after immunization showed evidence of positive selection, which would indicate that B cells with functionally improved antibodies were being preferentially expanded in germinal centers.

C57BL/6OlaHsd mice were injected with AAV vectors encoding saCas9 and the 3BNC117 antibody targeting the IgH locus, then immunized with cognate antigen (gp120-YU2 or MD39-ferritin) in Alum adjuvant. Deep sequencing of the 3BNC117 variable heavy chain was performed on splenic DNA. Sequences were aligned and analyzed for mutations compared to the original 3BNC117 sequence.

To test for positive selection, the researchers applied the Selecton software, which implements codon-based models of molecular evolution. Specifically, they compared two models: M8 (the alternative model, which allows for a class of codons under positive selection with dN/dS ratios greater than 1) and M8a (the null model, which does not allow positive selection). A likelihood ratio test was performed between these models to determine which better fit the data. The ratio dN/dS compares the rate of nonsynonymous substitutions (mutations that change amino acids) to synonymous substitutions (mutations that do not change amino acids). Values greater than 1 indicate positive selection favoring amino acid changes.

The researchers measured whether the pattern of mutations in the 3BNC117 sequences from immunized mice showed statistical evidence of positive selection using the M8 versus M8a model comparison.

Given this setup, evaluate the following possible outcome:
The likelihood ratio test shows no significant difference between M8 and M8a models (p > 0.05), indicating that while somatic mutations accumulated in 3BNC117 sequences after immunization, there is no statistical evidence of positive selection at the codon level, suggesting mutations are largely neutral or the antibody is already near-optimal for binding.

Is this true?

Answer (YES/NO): NO